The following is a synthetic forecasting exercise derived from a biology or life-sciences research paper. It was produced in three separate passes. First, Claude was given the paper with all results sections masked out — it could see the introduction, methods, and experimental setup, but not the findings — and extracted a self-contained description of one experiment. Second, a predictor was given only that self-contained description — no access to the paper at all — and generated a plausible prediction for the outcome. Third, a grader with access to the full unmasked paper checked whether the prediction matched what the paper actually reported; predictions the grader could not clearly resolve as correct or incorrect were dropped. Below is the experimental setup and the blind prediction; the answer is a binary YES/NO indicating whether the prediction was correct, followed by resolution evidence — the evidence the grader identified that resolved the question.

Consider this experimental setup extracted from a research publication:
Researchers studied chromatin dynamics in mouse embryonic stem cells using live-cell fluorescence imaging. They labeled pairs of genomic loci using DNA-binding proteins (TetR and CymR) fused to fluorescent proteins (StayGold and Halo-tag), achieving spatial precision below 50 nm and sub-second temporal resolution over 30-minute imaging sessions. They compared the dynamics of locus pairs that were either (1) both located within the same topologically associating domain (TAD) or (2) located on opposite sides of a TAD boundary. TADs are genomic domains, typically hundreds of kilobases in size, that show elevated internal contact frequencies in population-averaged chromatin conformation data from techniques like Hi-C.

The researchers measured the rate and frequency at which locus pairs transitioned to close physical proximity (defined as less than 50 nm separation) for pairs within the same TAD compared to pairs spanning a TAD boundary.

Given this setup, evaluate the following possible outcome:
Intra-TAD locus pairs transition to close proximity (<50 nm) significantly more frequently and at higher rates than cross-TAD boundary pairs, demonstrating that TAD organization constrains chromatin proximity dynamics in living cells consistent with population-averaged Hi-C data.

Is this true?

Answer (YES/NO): YES